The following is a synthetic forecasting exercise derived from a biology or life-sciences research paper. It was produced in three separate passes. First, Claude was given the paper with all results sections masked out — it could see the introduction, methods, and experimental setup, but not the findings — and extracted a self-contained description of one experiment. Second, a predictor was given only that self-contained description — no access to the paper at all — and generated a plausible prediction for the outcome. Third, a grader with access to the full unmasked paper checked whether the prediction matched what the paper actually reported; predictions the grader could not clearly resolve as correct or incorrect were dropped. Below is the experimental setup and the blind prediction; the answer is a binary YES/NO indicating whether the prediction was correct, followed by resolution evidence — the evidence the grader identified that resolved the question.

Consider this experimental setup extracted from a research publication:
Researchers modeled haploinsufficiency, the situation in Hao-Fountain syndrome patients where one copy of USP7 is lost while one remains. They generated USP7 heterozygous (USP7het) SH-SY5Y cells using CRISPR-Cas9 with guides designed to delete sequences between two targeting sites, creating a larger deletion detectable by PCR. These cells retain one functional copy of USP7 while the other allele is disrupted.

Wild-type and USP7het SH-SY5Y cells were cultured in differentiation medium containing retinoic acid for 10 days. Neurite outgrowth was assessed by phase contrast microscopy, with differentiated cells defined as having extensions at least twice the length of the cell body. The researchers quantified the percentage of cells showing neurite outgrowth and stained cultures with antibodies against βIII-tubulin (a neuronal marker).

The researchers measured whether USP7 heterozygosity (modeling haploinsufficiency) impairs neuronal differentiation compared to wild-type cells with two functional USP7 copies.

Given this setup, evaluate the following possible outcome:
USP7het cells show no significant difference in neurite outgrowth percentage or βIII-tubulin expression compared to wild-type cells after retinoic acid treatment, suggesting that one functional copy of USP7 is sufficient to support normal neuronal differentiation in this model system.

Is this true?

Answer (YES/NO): NO